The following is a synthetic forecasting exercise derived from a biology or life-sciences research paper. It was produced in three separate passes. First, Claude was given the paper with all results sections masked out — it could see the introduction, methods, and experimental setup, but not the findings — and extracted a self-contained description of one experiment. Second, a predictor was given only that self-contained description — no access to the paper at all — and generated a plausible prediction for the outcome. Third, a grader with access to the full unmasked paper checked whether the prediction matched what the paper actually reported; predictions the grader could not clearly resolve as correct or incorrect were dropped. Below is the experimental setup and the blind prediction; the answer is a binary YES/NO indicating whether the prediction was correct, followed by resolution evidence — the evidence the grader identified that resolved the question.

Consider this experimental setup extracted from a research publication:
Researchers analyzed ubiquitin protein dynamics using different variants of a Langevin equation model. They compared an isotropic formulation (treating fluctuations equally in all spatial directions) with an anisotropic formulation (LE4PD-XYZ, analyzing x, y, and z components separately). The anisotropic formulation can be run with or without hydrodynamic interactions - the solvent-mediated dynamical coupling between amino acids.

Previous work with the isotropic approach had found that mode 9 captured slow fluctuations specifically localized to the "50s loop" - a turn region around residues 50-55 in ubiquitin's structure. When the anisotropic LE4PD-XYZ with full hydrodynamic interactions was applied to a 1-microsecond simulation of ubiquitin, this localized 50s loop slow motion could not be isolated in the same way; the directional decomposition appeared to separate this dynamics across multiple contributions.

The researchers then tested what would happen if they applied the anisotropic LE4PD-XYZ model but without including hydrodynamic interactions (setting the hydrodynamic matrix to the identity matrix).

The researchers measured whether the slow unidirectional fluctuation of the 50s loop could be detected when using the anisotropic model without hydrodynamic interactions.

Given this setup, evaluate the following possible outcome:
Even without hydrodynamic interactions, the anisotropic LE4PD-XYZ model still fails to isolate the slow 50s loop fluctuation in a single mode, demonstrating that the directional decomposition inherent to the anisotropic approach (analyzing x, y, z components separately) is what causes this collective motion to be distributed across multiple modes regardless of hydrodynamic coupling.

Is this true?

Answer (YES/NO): NO